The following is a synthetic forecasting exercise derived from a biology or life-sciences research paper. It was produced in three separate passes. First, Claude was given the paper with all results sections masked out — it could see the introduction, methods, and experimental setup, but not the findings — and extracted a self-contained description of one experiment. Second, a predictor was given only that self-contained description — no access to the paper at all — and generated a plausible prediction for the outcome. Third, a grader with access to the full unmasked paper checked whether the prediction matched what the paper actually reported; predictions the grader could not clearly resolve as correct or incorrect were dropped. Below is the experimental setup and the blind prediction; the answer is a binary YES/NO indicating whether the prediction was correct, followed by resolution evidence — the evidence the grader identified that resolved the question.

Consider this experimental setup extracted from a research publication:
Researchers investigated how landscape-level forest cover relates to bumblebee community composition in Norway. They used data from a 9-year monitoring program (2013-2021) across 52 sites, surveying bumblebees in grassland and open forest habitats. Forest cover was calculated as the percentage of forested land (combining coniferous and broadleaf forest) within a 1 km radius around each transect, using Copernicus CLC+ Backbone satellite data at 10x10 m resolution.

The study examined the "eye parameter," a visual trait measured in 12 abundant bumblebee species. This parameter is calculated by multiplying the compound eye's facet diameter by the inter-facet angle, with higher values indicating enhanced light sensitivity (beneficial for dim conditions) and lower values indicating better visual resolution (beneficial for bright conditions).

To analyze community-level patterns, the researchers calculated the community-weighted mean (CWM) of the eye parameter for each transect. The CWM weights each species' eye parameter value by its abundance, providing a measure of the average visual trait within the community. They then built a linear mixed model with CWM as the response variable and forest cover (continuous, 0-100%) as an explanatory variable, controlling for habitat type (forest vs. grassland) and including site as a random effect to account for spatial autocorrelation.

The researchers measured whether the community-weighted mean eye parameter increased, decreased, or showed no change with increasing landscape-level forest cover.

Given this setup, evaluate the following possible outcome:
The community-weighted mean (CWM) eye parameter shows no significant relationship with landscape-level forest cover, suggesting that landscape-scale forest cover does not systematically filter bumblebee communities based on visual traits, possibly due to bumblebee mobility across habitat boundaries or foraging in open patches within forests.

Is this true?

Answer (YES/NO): NO